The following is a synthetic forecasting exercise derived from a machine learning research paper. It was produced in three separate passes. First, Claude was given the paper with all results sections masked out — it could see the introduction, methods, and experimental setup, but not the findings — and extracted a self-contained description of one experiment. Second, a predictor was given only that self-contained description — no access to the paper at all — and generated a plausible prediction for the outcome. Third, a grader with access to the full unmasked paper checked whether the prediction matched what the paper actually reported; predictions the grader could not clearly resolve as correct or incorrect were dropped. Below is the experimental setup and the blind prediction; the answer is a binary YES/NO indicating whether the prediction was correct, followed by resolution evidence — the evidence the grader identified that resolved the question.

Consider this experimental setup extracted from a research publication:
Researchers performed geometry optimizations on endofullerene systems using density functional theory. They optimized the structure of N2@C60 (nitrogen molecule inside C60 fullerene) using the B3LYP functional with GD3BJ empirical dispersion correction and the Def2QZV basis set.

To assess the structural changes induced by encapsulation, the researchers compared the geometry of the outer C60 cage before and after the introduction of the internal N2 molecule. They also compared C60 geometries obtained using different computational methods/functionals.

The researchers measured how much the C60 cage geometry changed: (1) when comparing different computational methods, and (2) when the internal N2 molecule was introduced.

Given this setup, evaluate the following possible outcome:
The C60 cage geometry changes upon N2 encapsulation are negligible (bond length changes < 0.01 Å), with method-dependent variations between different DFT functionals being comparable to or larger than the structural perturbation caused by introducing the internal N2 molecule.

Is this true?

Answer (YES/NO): YES